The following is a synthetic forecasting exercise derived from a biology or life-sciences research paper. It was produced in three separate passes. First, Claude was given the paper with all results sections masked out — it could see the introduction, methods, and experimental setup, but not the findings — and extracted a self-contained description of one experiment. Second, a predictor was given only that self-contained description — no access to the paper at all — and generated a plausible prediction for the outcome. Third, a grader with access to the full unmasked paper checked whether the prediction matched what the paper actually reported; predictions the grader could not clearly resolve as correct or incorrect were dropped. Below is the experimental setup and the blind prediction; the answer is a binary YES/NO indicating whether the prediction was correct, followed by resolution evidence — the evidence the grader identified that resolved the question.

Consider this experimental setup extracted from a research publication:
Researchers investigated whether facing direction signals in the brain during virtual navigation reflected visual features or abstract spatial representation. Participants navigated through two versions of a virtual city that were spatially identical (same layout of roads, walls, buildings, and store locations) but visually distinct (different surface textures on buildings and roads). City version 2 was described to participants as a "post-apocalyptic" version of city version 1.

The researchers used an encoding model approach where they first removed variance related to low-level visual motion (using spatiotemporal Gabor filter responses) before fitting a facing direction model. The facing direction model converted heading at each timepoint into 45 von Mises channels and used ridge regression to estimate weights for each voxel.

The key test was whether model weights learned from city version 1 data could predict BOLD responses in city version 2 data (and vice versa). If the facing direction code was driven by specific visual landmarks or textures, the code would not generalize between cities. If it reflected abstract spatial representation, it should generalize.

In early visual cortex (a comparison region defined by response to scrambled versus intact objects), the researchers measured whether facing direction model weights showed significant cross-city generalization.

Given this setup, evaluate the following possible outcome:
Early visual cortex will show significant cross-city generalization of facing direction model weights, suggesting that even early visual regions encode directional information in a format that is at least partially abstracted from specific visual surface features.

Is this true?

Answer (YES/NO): YES